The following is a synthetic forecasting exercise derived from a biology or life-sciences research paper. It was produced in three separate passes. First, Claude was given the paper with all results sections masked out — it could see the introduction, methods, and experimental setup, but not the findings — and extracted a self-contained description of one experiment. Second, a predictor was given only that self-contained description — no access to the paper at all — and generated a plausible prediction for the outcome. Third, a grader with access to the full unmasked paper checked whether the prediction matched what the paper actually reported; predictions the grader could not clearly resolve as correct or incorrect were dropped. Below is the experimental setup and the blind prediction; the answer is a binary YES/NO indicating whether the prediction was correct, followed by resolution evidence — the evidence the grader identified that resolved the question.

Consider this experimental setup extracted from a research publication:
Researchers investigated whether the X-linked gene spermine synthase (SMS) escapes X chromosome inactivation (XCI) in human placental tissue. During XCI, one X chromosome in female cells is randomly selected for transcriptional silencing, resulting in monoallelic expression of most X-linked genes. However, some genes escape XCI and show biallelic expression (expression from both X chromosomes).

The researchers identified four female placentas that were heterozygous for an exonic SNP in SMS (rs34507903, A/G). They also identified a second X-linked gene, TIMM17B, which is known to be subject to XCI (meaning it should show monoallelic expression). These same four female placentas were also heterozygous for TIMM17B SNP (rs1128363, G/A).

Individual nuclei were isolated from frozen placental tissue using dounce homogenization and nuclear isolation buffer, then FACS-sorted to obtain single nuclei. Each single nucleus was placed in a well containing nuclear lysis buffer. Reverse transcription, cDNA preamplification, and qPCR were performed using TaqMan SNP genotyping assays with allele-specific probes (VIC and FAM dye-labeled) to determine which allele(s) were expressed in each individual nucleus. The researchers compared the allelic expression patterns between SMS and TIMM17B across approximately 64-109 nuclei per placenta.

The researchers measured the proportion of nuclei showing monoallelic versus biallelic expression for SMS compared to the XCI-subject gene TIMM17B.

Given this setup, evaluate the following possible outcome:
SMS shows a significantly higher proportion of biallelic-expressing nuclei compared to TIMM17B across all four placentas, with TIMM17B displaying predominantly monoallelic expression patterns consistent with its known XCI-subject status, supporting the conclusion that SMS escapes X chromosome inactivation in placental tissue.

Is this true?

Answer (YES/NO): YES